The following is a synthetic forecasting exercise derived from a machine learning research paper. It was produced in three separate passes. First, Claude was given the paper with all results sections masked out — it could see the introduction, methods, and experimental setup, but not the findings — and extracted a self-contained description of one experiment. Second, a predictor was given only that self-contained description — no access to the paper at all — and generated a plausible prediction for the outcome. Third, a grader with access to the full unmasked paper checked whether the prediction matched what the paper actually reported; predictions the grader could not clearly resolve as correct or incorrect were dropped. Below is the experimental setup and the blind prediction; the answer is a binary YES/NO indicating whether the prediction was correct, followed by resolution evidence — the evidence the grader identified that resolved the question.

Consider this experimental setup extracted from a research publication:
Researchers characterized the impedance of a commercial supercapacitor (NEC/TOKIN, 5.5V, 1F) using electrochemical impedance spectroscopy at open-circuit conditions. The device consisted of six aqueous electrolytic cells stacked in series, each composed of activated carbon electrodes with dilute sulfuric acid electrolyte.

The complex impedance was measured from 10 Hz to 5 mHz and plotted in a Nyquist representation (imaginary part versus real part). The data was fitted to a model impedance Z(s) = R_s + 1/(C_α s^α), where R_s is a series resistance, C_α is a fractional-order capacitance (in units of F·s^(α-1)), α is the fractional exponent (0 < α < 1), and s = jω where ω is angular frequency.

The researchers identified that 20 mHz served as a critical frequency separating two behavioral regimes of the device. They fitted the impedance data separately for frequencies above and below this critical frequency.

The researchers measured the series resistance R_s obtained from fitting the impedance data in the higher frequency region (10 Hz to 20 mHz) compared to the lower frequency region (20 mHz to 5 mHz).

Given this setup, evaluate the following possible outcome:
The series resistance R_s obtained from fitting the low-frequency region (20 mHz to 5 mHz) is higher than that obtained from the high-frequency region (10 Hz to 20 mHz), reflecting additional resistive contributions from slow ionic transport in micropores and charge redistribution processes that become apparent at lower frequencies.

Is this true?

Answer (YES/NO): YES